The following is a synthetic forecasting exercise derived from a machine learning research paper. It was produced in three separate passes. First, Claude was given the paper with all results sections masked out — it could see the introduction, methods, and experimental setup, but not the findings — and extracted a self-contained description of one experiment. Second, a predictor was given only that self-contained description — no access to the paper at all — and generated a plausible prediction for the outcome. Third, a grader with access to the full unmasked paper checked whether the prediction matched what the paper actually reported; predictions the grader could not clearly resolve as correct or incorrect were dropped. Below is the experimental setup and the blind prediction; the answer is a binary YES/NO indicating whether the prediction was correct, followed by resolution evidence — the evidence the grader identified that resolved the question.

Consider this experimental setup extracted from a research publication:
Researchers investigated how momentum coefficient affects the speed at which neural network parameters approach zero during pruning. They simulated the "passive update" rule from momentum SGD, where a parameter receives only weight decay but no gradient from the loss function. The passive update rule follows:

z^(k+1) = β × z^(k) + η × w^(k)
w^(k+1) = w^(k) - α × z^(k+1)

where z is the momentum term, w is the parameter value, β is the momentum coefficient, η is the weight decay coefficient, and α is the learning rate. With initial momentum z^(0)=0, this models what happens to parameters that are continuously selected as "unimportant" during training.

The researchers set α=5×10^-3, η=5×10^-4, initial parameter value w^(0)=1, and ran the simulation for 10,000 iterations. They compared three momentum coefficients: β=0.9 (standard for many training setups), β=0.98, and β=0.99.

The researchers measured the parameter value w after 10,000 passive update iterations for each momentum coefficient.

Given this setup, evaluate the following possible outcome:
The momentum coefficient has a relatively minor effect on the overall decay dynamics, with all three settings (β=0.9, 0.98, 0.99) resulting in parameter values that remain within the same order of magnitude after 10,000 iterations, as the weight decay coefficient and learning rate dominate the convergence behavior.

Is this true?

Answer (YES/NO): NO